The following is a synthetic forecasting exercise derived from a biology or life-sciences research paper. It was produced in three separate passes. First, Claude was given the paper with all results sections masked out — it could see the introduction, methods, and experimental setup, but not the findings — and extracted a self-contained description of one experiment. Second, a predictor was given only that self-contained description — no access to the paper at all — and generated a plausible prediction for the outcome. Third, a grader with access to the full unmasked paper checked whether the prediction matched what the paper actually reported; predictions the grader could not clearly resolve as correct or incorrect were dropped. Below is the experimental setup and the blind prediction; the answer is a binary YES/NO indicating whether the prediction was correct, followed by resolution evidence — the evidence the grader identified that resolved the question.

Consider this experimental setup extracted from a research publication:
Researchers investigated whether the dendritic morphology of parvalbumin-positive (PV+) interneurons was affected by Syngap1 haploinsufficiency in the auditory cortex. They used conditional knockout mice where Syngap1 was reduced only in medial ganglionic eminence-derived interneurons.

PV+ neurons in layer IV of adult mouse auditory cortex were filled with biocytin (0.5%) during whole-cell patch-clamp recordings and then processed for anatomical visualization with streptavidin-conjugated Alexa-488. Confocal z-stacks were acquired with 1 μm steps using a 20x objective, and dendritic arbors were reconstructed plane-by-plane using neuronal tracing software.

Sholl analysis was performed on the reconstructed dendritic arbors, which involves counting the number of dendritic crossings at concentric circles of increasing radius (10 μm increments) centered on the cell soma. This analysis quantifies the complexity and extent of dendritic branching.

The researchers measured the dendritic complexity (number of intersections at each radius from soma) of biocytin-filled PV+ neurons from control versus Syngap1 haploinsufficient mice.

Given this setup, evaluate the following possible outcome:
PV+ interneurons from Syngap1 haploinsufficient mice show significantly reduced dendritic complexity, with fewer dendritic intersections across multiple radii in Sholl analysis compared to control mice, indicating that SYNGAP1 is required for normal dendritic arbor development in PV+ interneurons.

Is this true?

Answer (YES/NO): NO